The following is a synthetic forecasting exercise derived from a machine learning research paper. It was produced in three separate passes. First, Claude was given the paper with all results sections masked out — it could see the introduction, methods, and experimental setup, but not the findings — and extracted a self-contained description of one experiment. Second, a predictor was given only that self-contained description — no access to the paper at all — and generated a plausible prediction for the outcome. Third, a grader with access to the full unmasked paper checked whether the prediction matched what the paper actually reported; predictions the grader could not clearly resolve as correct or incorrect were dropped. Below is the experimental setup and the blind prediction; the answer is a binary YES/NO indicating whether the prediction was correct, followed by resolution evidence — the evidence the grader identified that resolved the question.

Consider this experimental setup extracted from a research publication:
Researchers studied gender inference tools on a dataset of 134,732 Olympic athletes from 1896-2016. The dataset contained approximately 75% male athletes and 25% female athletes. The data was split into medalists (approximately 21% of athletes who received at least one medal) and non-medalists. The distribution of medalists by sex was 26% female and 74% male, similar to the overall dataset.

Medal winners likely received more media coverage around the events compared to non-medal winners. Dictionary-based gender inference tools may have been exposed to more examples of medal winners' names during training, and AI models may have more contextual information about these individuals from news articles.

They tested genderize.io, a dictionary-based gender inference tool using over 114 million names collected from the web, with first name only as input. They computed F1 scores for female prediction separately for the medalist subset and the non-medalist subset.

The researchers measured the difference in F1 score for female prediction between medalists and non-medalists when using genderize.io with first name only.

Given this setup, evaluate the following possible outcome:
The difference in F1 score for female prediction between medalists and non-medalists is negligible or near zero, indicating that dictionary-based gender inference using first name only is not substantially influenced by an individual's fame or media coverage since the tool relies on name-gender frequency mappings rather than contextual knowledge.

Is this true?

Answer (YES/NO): NO